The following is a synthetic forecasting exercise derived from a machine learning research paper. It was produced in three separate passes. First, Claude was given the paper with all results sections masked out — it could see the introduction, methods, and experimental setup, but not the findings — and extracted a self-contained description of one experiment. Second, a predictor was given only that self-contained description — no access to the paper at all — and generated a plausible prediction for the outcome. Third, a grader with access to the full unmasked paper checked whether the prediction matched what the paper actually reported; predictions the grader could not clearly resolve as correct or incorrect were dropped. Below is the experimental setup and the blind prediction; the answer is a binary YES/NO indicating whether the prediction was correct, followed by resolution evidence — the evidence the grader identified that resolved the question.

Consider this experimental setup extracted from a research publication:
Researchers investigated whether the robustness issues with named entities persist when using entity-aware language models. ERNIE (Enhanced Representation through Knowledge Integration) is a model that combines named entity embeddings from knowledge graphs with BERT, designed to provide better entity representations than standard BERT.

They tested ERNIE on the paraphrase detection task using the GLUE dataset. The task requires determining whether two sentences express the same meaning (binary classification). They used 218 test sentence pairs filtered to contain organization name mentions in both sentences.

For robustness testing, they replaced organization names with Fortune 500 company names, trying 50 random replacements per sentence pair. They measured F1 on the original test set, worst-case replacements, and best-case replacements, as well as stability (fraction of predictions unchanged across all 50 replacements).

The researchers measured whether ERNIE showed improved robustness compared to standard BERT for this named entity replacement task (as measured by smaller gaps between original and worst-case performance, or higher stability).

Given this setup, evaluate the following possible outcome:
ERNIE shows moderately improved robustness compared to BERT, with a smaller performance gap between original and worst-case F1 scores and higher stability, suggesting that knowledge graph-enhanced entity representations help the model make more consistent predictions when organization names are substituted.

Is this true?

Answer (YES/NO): NO